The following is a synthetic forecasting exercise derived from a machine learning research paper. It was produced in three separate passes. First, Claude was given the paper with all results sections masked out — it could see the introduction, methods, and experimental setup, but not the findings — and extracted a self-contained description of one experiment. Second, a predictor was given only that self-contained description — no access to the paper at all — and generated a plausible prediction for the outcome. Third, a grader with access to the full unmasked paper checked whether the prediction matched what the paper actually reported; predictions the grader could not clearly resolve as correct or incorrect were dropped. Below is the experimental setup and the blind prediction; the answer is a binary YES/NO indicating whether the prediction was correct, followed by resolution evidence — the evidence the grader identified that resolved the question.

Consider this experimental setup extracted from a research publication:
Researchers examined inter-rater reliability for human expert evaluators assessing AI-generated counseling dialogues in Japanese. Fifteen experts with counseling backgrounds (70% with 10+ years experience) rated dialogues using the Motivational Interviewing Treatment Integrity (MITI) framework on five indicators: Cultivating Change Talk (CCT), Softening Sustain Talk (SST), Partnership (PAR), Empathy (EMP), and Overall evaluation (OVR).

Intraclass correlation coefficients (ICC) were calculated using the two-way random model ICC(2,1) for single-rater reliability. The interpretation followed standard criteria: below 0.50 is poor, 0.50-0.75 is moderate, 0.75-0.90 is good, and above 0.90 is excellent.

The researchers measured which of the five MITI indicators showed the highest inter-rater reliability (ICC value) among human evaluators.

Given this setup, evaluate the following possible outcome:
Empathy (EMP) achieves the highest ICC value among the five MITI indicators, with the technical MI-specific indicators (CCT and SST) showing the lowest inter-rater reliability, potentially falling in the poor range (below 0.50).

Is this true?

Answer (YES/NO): NO